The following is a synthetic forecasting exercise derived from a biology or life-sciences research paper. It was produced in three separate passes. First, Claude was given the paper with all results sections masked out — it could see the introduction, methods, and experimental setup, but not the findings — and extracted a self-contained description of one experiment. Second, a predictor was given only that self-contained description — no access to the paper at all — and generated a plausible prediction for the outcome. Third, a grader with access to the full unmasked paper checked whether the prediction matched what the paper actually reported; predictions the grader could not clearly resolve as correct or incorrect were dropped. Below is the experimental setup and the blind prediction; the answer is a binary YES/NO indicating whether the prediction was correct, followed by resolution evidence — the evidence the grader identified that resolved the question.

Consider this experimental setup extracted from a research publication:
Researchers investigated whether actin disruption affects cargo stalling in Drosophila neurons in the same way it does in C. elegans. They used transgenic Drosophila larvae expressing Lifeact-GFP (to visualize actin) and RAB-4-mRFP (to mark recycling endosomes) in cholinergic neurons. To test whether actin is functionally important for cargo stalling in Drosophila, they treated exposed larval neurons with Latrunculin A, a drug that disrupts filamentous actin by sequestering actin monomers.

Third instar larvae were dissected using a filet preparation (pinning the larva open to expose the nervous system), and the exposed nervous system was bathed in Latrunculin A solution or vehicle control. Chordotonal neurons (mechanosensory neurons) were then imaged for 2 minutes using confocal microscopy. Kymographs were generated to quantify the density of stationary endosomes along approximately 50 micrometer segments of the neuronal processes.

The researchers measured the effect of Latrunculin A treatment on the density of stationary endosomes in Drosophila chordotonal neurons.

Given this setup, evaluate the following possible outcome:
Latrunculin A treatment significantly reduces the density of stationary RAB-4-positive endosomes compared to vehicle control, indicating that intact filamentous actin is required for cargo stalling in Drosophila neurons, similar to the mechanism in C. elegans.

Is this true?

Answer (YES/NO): YES